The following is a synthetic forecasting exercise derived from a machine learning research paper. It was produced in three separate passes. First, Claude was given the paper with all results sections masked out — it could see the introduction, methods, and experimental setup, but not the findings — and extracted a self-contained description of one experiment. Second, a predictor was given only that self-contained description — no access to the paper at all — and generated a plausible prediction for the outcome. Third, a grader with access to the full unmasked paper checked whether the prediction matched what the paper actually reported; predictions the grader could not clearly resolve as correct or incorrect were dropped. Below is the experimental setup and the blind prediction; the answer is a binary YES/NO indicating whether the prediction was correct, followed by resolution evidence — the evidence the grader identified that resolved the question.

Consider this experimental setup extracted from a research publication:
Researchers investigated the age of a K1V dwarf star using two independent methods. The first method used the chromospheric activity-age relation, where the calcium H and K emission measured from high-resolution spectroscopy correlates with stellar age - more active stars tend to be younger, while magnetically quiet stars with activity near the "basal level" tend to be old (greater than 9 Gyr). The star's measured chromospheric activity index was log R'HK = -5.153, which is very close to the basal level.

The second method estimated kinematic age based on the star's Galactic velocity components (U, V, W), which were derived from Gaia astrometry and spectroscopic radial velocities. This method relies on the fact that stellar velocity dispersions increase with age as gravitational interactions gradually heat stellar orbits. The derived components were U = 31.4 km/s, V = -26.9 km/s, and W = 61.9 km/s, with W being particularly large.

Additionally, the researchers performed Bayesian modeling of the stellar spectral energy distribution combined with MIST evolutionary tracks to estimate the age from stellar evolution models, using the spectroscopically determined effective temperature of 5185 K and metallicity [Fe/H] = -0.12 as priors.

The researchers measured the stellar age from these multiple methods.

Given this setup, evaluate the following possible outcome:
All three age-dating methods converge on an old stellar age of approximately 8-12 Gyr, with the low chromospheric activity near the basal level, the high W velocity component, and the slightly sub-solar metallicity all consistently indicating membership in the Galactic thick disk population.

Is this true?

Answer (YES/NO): YES